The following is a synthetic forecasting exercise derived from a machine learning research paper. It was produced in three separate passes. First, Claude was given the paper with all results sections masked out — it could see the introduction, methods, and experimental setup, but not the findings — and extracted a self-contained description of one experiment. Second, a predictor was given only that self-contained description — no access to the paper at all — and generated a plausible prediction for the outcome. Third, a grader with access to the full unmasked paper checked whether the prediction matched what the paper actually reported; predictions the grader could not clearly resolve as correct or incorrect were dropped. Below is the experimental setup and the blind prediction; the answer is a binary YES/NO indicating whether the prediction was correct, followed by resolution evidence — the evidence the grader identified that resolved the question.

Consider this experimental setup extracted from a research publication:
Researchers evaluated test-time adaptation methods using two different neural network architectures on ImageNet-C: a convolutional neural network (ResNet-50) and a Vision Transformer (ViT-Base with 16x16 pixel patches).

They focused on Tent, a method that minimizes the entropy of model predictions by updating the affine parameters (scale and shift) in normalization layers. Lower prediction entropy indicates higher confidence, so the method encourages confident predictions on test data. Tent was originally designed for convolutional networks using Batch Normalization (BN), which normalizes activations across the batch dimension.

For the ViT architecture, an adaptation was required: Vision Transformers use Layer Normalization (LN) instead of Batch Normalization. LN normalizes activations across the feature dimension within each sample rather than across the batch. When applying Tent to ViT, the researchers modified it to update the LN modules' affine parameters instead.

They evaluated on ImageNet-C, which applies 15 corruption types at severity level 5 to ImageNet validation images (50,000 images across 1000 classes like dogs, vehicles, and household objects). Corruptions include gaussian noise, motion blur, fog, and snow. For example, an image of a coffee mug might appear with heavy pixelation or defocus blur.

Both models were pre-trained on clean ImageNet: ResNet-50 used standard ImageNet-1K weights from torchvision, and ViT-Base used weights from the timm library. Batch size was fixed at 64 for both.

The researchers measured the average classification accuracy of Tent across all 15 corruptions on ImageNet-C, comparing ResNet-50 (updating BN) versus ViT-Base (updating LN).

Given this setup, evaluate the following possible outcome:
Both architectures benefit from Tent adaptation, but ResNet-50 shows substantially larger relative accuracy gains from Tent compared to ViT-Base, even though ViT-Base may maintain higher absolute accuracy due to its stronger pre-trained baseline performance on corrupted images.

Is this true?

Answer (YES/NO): YES